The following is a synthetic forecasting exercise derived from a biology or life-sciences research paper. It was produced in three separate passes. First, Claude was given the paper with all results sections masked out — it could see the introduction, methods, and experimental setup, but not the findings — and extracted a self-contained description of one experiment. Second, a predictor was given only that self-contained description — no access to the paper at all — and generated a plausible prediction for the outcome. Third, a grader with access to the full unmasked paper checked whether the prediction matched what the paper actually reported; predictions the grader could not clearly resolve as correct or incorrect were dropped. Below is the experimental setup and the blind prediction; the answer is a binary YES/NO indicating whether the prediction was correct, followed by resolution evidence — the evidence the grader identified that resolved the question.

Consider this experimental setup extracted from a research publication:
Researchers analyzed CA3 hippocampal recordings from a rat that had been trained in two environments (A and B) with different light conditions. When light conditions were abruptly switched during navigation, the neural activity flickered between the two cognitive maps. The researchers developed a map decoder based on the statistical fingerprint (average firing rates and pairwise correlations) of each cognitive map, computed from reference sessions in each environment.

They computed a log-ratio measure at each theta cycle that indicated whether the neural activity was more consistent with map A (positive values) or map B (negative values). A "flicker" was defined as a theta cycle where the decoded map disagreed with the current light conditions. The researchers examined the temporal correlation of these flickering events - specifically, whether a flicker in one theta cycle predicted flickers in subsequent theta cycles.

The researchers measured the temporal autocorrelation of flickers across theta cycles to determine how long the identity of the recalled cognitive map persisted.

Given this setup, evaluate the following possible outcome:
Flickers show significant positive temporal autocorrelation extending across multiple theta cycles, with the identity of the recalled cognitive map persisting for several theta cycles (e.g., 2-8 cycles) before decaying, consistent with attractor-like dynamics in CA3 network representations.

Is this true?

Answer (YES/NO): YES